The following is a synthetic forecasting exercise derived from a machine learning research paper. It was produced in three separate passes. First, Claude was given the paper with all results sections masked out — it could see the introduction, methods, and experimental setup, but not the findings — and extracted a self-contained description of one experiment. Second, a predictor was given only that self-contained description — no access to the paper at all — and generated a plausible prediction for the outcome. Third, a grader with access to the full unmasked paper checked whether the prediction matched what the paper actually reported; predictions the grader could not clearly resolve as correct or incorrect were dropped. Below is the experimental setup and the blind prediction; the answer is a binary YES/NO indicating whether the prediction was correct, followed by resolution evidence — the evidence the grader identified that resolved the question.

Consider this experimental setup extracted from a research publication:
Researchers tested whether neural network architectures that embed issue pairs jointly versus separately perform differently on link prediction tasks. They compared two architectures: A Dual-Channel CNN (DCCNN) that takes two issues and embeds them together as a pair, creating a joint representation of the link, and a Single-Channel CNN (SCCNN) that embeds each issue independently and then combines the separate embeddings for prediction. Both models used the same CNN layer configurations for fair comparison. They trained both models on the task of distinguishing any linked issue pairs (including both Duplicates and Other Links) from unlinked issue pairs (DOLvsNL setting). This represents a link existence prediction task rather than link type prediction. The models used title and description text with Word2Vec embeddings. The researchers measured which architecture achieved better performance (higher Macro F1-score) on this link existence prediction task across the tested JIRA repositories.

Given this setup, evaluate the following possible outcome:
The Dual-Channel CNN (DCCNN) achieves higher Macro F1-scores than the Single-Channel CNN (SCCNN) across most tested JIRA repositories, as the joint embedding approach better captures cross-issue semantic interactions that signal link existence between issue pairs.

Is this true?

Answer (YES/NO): NO